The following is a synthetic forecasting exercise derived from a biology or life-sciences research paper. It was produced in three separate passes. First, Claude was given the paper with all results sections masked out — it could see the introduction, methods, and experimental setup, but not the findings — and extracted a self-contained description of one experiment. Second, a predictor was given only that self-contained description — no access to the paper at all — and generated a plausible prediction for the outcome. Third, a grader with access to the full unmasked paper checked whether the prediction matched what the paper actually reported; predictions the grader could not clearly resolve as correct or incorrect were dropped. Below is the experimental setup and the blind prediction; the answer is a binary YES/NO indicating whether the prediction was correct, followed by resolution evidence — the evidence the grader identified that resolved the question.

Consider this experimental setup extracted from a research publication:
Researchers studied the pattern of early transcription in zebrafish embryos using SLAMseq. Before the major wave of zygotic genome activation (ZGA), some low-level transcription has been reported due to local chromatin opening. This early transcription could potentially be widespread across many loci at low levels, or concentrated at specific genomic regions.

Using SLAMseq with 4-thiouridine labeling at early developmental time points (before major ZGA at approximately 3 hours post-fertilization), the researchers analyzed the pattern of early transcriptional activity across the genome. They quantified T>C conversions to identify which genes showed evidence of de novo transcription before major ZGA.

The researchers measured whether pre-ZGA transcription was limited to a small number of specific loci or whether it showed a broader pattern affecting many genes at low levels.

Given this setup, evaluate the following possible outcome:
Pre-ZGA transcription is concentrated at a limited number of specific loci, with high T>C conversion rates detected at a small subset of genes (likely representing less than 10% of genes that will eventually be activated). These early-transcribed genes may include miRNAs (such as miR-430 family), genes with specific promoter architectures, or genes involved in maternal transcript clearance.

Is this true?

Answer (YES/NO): NO